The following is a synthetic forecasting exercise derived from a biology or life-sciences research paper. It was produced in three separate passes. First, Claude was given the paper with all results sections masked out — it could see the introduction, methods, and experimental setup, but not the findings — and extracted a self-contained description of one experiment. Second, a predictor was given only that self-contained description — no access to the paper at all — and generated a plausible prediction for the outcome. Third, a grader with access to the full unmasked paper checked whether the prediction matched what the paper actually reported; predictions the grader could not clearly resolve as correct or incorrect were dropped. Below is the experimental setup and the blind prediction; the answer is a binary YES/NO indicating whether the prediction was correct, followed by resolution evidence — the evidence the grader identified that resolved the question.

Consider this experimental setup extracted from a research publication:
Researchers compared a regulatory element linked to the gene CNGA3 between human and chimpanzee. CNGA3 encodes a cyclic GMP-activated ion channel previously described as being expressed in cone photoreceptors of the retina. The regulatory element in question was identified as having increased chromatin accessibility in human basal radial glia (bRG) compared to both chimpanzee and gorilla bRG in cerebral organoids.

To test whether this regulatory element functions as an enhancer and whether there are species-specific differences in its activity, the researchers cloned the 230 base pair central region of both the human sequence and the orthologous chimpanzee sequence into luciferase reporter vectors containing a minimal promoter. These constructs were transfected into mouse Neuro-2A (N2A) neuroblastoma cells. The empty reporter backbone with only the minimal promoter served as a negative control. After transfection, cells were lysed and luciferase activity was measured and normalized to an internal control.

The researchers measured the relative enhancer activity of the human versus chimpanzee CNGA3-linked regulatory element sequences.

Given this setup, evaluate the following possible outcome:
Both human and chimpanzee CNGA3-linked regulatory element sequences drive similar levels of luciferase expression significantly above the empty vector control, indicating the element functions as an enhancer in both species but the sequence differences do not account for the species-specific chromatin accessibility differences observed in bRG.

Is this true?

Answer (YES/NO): NO